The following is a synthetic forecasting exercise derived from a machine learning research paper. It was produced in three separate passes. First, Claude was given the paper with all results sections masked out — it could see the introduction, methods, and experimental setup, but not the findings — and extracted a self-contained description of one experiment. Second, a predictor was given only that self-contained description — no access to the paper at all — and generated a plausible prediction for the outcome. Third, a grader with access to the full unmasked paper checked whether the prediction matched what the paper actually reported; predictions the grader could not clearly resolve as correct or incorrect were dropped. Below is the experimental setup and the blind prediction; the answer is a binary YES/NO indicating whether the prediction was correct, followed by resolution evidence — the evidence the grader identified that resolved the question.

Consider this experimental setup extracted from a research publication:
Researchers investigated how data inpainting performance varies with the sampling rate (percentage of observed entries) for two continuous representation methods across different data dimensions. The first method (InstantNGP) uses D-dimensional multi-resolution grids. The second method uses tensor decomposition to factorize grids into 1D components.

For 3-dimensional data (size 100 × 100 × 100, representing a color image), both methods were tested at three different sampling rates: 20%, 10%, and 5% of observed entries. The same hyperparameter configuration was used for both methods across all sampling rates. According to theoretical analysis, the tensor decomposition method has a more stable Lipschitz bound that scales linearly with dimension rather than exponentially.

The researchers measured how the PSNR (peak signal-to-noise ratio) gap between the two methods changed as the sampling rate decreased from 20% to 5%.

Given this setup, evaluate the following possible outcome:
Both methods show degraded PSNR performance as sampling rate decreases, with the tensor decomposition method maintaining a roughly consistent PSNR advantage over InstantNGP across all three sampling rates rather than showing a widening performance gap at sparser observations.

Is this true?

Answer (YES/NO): NO